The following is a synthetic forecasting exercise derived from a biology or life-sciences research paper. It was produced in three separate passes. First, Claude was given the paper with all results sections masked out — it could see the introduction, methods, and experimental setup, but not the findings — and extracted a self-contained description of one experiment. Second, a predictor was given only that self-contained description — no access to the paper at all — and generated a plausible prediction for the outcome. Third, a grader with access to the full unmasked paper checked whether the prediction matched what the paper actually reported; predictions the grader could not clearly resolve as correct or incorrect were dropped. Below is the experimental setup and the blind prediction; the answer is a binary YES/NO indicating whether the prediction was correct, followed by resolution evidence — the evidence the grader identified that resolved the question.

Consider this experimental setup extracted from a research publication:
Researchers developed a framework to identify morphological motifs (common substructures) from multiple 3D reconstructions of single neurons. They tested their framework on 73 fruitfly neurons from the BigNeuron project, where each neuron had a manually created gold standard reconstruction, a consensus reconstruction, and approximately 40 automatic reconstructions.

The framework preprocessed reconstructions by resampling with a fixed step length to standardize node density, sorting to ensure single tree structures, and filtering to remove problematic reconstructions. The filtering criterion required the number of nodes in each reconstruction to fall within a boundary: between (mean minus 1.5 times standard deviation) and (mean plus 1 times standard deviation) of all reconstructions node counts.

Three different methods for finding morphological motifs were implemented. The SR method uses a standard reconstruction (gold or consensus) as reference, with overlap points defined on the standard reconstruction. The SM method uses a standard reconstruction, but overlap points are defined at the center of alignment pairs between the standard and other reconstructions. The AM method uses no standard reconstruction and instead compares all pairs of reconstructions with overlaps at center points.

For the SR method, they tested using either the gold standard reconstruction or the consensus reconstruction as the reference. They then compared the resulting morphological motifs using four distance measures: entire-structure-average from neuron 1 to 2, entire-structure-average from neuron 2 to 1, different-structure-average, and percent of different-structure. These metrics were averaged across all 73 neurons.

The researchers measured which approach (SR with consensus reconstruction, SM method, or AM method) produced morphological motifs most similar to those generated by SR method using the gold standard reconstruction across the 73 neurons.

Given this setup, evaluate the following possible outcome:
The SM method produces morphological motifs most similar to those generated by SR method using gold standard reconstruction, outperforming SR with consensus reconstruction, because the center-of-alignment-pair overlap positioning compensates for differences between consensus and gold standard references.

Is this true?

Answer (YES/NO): NO